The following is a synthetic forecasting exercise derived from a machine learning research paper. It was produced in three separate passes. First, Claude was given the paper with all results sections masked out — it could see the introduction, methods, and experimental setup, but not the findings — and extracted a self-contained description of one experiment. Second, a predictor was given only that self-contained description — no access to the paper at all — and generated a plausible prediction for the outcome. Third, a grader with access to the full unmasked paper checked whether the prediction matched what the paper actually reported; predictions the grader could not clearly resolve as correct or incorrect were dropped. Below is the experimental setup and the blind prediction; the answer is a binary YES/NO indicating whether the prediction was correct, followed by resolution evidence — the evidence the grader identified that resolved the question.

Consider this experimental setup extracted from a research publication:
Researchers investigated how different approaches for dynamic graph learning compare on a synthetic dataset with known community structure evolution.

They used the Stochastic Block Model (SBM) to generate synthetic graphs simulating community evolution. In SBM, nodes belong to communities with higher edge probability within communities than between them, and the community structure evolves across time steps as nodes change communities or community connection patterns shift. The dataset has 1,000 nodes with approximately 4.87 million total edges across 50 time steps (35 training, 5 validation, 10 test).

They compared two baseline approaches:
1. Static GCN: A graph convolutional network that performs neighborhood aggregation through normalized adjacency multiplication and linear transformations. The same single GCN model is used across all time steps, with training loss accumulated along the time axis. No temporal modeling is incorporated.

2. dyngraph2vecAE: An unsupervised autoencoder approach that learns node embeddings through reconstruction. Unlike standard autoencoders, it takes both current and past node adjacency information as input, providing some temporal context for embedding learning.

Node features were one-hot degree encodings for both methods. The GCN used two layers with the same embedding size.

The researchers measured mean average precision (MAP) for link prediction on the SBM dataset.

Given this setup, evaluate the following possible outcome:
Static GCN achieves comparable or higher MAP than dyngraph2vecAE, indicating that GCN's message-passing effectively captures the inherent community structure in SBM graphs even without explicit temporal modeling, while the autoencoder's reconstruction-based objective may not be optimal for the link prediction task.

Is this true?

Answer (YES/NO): YES